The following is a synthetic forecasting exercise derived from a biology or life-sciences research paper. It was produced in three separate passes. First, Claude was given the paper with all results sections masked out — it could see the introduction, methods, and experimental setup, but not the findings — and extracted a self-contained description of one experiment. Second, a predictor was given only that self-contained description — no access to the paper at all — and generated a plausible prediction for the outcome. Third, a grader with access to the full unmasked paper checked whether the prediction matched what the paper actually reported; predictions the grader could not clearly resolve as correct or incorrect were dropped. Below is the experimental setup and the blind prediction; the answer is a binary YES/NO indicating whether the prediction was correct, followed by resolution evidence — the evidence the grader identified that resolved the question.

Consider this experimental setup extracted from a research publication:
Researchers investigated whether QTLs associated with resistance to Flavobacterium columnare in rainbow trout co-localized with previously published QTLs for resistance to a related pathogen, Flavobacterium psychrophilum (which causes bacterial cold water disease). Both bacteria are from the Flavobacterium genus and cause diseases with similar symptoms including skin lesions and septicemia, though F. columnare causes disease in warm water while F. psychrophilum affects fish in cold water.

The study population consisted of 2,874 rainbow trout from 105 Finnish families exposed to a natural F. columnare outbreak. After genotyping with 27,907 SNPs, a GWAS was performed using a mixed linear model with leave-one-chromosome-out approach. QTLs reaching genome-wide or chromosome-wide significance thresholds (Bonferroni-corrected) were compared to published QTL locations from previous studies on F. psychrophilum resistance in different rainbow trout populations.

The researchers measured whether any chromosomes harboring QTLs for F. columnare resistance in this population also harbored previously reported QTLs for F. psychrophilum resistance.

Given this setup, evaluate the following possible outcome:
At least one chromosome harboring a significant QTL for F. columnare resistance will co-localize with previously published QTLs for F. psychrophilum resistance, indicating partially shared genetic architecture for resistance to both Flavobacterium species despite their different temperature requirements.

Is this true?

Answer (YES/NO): YES